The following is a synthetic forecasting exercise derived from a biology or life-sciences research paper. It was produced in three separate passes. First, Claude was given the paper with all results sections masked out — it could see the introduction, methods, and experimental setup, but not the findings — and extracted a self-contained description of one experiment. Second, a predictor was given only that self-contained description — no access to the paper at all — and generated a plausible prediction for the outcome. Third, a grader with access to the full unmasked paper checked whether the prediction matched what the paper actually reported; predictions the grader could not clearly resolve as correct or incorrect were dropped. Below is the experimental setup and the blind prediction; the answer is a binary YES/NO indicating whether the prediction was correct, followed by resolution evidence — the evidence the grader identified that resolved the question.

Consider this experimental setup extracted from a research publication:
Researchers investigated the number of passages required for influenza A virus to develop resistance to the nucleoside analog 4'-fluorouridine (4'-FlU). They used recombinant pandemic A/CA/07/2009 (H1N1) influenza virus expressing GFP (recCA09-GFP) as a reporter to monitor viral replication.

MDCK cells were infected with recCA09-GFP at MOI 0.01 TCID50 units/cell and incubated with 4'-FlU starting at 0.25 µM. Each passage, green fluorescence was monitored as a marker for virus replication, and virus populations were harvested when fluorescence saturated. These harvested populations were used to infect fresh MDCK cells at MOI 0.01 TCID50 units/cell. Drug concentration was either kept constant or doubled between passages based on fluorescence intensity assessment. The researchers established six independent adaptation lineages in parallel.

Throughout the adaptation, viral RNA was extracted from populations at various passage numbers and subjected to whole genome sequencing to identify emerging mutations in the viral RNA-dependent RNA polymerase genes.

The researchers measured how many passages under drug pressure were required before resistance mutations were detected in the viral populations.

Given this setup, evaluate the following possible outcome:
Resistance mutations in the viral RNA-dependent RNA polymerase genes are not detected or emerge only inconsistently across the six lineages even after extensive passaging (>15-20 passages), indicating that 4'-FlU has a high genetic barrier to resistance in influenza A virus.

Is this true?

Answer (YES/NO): NO